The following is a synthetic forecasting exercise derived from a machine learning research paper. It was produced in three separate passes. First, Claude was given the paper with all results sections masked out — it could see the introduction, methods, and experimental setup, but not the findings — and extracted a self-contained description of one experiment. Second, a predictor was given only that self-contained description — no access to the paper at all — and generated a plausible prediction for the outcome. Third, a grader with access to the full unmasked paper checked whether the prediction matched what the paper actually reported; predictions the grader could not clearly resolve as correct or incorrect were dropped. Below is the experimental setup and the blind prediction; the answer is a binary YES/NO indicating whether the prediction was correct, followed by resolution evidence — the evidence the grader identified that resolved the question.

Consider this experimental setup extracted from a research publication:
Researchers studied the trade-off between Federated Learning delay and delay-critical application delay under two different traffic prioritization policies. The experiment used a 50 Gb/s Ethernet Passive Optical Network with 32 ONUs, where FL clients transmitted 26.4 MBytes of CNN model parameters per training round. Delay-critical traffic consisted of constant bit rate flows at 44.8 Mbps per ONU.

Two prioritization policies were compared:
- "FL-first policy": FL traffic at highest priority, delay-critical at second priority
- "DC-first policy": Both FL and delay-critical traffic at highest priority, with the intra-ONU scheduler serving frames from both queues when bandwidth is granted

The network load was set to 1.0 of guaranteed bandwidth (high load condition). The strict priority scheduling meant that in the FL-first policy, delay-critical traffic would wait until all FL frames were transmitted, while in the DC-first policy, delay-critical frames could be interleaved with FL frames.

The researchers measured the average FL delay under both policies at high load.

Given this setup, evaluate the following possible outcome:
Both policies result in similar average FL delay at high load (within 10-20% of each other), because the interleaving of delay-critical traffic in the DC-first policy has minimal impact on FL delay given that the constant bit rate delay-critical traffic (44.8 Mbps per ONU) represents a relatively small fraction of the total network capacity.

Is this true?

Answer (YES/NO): NO